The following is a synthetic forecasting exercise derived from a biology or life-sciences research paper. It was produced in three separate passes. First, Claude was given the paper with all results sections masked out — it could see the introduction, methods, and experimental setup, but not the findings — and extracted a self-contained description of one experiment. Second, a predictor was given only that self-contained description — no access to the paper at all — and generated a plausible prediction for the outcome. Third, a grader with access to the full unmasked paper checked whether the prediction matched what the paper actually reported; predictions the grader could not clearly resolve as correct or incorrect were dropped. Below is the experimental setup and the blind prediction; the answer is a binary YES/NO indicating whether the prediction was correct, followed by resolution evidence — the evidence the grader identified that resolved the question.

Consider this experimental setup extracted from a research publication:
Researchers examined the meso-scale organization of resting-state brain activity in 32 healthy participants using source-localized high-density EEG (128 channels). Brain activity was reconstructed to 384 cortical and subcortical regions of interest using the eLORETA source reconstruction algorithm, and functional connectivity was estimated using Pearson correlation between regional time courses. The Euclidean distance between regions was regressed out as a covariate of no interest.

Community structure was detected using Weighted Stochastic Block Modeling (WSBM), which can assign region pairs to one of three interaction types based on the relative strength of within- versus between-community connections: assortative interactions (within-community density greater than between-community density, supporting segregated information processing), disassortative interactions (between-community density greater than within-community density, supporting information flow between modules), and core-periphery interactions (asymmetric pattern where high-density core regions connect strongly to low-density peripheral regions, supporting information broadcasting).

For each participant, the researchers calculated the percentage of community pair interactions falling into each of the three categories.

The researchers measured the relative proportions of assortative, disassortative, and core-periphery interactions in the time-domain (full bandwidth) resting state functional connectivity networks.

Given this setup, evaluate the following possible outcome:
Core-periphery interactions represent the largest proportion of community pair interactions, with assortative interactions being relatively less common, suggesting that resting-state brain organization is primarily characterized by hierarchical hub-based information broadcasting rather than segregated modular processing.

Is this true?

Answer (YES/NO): NO